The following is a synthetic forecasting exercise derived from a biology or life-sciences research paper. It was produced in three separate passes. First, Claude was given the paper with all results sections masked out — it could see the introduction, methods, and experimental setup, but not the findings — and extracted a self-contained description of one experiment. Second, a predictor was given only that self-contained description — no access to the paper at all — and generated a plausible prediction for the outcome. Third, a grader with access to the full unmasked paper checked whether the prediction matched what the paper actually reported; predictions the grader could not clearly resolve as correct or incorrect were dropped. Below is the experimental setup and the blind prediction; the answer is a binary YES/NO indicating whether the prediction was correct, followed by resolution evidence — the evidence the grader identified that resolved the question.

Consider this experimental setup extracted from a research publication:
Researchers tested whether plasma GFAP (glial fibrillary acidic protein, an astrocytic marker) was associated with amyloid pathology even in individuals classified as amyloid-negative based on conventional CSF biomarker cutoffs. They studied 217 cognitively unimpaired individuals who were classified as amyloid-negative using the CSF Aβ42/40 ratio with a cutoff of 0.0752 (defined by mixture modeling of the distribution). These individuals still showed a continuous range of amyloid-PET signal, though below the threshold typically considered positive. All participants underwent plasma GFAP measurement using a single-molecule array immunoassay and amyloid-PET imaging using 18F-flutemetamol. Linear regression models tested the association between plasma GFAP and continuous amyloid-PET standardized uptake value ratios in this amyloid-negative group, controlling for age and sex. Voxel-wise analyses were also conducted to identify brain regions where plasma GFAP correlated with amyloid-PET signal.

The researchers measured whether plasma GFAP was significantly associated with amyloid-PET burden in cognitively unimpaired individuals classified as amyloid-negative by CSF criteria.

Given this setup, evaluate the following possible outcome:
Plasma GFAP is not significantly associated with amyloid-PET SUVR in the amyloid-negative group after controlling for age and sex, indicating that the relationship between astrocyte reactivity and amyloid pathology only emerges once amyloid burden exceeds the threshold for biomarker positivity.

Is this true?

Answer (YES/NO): NO